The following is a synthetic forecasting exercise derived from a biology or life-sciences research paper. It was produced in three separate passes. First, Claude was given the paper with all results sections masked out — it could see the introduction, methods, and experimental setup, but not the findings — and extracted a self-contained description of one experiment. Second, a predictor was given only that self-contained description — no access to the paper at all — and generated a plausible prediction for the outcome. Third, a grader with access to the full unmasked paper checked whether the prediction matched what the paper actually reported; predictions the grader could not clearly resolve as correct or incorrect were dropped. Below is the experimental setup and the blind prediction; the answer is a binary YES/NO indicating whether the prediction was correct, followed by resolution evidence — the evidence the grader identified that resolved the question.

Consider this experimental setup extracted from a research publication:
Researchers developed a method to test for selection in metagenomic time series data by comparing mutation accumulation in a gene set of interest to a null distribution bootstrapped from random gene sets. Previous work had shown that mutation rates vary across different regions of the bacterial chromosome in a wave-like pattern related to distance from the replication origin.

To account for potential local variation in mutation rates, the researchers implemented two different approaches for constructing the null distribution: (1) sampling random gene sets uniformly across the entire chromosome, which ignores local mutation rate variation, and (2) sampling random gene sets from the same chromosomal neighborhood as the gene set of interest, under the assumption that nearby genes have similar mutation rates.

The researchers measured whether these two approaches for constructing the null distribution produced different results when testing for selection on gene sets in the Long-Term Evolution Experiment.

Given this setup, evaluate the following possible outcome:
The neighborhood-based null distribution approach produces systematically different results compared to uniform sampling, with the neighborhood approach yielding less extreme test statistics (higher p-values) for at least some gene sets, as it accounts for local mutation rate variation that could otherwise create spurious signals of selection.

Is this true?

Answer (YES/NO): NO